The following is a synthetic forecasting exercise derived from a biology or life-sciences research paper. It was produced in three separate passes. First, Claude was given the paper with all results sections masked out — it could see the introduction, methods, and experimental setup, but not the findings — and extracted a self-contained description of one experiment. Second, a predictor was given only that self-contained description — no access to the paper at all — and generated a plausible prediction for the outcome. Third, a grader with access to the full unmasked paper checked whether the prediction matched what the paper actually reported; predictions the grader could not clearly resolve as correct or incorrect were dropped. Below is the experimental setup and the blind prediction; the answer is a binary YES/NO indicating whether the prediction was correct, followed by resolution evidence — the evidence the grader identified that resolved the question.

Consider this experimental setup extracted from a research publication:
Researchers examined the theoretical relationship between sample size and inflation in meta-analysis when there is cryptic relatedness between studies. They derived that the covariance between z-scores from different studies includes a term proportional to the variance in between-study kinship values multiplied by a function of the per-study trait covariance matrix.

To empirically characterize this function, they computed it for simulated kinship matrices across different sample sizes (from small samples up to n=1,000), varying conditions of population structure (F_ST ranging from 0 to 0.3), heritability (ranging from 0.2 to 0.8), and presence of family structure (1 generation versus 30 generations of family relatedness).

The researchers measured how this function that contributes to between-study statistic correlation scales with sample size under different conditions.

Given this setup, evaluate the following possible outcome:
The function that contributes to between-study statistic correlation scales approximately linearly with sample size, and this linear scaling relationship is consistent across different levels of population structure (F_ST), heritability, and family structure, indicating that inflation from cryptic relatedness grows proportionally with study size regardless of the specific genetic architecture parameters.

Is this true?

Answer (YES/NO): NO